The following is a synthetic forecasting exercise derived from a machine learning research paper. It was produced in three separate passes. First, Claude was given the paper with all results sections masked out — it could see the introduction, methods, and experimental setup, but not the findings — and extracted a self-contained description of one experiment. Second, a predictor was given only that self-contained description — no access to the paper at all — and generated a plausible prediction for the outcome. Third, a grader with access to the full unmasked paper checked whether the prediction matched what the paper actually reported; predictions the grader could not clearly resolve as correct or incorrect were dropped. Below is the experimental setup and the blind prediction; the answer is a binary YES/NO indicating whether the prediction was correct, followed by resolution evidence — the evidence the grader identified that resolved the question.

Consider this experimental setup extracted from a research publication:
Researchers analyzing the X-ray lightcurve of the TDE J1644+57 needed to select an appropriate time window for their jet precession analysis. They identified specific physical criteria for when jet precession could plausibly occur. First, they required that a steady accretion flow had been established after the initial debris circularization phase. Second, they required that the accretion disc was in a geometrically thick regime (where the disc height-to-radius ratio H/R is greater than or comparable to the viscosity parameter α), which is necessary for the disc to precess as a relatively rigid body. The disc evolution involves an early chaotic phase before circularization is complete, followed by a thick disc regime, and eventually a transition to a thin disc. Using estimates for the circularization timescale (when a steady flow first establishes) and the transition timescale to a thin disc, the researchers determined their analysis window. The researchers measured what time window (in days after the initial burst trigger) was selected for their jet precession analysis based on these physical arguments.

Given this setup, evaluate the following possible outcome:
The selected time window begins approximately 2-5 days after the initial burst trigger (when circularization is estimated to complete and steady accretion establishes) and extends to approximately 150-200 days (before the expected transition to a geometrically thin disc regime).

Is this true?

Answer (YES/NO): NO